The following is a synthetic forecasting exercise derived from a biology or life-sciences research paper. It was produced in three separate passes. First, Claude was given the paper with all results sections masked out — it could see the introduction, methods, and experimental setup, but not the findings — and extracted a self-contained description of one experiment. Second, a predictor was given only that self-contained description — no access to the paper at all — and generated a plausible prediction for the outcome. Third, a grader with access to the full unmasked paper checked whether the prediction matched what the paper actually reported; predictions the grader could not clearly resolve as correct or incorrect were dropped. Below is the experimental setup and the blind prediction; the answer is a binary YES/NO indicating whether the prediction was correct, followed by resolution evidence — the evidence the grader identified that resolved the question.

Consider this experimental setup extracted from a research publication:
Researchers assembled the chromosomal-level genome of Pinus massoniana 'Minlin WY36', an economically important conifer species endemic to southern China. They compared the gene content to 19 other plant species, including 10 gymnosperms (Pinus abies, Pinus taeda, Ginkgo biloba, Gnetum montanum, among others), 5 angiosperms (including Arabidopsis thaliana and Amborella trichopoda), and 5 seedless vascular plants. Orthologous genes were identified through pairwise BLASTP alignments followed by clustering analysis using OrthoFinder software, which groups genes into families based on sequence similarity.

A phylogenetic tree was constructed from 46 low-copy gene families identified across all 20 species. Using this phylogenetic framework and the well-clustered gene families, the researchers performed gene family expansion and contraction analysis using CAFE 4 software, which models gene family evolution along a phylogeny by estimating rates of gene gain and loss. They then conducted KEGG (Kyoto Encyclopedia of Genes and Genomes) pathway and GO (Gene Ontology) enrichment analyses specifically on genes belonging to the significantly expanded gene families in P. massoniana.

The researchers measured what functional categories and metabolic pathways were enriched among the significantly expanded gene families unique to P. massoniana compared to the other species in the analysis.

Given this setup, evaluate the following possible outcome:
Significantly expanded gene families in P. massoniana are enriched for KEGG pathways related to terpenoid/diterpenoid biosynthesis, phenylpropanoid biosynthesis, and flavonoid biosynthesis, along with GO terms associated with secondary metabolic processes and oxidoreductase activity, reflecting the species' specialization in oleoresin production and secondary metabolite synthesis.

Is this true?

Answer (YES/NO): NO